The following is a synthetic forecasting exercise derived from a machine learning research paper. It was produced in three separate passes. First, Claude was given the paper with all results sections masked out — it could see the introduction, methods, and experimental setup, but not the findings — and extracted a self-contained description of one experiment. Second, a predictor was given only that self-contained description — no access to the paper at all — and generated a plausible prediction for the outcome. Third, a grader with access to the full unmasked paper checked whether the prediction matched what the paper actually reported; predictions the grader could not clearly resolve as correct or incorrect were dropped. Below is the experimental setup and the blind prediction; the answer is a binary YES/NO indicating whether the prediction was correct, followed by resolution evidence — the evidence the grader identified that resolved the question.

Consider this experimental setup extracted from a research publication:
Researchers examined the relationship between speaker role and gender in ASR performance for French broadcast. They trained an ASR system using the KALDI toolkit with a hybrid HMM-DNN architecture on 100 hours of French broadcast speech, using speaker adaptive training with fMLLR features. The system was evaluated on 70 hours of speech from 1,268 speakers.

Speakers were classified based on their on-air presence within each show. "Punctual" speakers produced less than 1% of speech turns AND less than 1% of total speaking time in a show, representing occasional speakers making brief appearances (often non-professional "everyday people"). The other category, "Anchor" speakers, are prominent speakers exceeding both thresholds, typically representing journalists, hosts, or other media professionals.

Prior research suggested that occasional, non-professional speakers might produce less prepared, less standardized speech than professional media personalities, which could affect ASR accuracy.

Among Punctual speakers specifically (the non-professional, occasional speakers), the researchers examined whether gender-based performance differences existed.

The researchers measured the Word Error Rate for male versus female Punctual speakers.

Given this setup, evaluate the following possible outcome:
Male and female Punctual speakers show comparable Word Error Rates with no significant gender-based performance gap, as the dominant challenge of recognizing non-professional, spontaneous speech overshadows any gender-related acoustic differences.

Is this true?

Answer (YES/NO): NO